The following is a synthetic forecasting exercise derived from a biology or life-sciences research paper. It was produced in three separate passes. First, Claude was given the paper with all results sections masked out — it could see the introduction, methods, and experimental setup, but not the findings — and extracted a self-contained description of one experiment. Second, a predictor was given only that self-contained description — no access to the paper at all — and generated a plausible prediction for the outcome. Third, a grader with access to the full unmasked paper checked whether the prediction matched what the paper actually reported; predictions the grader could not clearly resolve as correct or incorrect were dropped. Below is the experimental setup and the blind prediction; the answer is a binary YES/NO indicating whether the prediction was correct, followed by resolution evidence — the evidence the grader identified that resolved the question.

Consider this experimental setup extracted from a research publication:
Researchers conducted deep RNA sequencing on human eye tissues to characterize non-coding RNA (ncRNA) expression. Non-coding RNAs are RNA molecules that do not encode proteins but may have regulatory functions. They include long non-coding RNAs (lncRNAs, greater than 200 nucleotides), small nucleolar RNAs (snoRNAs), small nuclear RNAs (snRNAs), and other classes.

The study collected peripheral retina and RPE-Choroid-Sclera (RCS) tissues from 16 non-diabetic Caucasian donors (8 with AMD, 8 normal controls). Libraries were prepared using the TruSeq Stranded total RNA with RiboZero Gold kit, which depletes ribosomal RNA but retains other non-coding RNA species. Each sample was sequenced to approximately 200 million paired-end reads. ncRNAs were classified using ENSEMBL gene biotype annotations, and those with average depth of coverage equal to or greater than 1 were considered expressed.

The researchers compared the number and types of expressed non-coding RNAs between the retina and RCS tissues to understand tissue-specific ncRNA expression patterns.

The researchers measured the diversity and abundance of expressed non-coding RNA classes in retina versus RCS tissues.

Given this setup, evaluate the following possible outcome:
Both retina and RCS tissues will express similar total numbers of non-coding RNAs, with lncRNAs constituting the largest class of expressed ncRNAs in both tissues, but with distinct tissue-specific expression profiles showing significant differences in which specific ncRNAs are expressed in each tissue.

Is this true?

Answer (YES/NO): NO